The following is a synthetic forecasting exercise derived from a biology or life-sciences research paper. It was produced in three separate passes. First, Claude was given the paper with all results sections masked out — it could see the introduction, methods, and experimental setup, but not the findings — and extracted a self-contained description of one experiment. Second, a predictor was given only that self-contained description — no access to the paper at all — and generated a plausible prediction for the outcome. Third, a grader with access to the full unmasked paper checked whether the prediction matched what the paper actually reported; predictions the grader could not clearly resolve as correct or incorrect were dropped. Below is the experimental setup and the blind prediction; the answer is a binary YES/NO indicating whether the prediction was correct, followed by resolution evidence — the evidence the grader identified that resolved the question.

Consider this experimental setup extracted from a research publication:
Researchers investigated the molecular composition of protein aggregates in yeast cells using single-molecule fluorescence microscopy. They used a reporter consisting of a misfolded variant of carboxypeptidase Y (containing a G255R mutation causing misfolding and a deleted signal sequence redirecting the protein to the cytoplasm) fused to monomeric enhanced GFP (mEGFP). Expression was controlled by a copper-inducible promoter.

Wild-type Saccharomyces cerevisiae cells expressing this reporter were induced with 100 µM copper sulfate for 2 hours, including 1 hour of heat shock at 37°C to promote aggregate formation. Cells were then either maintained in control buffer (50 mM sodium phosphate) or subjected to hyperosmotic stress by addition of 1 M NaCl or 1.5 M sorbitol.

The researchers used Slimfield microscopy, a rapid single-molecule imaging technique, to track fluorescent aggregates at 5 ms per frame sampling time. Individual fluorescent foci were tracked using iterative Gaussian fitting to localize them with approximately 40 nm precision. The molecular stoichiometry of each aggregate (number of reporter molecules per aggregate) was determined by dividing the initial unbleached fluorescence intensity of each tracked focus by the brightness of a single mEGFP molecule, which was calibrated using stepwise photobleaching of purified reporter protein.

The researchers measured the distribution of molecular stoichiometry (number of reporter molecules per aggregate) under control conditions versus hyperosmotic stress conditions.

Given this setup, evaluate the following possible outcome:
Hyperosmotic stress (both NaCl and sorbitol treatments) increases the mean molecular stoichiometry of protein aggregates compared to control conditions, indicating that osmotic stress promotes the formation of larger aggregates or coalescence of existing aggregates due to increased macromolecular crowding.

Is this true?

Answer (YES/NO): YES